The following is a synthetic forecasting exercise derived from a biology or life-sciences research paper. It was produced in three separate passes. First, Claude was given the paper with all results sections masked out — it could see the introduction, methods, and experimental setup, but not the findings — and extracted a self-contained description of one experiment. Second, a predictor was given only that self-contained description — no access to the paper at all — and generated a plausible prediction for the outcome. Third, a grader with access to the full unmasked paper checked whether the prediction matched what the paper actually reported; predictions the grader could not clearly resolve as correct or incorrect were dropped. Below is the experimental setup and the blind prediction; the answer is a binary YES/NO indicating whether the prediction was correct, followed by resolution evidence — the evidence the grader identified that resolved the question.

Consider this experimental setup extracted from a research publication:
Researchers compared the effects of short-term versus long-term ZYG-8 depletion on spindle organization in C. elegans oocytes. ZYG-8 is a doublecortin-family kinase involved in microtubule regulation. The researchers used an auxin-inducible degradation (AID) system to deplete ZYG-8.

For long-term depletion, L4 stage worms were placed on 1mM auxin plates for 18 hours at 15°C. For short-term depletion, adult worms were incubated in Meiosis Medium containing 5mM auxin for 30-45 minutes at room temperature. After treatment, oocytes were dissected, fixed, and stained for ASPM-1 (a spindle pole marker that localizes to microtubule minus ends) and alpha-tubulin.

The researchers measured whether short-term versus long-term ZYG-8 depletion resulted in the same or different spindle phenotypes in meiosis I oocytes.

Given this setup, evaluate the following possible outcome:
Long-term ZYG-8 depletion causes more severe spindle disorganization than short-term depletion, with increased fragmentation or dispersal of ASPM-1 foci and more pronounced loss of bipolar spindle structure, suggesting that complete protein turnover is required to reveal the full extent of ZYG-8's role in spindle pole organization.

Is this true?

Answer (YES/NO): NO